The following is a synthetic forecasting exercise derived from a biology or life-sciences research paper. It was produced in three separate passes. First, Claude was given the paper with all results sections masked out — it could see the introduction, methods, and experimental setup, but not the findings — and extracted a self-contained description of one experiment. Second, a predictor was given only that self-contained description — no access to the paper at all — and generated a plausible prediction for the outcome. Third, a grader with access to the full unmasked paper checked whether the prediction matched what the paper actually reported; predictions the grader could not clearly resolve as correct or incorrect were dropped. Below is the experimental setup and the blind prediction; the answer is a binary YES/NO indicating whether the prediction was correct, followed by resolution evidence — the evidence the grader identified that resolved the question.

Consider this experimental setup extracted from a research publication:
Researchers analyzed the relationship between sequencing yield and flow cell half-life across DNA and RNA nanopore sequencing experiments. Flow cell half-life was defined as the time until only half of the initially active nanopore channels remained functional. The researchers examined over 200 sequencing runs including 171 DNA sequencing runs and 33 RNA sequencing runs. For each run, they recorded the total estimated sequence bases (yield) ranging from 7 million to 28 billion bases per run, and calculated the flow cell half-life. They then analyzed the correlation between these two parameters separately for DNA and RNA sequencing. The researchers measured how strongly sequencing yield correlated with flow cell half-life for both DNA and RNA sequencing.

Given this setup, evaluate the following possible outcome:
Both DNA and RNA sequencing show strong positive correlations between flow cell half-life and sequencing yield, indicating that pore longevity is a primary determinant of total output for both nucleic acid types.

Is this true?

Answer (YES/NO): NO